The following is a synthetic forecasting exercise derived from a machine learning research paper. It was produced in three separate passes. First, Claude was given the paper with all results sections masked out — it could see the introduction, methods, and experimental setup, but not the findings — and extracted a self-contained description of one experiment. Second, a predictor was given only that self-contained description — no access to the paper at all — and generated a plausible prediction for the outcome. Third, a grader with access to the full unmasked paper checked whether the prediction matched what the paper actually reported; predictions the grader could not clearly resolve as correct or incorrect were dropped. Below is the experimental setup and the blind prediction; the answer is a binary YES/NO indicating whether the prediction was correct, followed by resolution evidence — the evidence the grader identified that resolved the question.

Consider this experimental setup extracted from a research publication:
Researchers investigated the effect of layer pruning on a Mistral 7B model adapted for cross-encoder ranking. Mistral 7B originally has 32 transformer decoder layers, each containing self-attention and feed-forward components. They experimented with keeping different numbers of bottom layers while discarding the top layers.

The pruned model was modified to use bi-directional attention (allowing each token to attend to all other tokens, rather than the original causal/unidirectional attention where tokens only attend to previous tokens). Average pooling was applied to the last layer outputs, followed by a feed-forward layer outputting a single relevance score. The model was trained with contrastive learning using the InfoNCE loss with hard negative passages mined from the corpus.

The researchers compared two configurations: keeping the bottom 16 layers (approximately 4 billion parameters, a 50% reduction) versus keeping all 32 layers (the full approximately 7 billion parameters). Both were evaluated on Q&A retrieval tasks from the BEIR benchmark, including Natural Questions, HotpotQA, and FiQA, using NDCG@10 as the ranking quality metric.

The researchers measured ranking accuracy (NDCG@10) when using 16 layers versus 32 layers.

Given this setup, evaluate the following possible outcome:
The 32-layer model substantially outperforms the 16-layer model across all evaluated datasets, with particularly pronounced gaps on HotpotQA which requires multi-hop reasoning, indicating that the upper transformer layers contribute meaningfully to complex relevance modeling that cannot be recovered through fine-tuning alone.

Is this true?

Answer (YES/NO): NO